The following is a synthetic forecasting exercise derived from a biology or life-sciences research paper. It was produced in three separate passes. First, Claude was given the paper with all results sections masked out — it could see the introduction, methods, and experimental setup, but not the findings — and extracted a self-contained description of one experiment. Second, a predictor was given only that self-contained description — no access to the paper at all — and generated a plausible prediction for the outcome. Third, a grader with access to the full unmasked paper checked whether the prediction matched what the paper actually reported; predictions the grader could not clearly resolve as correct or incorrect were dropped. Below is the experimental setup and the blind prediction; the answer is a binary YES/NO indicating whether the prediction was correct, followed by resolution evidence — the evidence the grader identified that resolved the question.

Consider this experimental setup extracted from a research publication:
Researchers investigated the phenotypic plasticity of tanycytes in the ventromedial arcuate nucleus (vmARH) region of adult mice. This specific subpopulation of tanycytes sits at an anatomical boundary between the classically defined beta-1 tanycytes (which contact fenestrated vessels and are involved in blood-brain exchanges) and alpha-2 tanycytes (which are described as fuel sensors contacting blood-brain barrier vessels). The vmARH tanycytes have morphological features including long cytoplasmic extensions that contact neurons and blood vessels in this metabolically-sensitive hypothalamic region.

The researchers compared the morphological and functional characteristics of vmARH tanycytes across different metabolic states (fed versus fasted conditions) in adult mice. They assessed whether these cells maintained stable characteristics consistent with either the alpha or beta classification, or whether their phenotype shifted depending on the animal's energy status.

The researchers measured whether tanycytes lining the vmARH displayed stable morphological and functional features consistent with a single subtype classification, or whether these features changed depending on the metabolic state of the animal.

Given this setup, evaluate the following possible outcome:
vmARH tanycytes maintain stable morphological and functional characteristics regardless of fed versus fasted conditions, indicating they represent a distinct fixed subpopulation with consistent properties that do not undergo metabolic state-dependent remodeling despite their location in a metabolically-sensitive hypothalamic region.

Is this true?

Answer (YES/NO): NO